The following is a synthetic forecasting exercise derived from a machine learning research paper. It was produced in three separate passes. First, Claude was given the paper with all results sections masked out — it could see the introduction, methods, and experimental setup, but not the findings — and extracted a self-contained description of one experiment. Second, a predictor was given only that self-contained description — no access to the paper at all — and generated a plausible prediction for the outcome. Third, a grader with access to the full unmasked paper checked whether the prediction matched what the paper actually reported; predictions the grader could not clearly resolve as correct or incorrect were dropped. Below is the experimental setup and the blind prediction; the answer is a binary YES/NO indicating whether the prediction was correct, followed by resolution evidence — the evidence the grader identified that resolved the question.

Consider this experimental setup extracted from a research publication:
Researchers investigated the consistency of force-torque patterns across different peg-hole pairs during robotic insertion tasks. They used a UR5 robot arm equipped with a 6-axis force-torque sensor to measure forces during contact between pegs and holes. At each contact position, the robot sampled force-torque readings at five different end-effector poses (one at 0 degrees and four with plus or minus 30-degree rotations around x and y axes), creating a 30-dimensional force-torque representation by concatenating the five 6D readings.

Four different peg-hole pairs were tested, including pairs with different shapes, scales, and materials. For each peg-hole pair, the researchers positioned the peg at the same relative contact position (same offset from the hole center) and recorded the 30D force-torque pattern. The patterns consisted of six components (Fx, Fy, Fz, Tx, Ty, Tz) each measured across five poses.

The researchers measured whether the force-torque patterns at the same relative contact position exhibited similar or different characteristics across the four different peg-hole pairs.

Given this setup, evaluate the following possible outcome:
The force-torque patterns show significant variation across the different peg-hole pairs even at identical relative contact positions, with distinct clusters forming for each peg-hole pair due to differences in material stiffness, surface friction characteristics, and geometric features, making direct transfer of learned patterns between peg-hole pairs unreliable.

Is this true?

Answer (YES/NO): NO